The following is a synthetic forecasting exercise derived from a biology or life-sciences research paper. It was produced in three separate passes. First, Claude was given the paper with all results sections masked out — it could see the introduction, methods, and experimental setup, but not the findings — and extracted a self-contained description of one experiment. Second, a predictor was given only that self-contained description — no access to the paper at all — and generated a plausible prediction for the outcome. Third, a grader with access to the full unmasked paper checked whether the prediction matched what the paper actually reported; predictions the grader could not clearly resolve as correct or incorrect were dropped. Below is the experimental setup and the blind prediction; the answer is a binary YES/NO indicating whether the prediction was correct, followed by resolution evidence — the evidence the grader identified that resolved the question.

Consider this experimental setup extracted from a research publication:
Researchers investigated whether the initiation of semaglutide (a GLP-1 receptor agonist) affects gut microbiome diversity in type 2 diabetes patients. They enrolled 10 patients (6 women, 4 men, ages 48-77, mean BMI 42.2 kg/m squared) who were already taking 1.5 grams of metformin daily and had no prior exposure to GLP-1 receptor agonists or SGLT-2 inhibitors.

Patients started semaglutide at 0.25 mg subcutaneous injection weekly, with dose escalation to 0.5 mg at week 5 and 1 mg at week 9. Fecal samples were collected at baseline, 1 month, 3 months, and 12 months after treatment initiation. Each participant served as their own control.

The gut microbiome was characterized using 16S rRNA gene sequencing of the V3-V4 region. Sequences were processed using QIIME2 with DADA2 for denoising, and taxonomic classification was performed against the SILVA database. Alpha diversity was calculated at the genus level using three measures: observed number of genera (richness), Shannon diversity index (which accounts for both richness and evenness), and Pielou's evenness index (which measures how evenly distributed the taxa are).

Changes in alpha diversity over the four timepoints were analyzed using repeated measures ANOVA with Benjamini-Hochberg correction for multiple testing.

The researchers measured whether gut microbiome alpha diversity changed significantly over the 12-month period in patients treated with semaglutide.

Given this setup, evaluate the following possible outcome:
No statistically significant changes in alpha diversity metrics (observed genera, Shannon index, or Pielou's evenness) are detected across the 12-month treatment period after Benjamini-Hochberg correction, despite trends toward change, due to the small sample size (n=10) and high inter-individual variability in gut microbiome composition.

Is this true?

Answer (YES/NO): YES